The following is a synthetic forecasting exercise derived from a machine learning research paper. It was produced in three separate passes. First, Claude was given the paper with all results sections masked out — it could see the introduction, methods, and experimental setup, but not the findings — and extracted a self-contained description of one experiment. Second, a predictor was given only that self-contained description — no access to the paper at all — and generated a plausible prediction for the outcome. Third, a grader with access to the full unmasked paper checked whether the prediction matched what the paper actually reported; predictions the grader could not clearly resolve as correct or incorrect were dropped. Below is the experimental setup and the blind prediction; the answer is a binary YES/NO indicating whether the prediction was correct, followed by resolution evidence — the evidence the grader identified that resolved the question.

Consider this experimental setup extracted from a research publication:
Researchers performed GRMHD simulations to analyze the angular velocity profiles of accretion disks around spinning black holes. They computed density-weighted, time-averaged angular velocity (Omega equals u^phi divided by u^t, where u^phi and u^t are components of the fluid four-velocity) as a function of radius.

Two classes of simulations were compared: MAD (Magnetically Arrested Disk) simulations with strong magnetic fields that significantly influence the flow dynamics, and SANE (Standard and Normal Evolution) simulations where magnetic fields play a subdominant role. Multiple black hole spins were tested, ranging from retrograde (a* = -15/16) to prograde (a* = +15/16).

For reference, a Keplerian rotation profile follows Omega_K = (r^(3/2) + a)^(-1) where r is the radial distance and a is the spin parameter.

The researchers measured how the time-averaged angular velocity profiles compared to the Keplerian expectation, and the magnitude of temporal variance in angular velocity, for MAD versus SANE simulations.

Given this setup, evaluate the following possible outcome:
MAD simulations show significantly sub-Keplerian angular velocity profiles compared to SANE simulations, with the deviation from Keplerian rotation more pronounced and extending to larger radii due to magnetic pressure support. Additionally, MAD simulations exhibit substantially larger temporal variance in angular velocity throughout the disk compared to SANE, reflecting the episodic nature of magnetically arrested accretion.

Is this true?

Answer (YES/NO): NO